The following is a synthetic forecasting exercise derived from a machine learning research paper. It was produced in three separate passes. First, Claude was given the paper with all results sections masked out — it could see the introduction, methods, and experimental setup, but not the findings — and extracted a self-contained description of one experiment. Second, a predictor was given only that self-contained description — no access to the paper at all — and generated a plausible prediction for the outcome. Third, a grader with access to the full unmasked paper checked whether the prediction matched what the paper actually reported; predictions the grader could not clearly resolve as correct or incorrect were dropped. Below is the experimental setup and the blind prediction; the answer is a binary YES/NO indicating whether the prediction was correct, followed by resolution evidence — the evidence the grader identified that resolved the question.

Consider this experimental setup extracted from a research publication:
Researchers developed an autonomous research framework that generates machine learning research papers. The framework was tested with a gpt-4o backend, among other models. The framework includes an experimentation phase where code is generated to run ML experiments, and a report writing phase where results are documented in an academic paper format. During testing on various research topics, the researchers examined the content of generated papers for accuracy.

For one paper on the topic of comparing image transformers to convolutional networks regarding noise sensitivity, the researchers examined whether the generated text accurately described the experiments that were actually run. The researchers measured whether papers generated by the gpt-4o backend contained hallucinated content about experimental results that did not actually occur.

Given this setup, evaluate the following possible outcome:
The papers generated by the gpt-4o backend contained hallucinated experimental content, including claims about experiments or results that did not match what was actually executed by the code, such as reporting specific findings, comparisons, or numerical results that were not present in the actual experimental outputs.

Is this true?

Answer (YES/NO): YES